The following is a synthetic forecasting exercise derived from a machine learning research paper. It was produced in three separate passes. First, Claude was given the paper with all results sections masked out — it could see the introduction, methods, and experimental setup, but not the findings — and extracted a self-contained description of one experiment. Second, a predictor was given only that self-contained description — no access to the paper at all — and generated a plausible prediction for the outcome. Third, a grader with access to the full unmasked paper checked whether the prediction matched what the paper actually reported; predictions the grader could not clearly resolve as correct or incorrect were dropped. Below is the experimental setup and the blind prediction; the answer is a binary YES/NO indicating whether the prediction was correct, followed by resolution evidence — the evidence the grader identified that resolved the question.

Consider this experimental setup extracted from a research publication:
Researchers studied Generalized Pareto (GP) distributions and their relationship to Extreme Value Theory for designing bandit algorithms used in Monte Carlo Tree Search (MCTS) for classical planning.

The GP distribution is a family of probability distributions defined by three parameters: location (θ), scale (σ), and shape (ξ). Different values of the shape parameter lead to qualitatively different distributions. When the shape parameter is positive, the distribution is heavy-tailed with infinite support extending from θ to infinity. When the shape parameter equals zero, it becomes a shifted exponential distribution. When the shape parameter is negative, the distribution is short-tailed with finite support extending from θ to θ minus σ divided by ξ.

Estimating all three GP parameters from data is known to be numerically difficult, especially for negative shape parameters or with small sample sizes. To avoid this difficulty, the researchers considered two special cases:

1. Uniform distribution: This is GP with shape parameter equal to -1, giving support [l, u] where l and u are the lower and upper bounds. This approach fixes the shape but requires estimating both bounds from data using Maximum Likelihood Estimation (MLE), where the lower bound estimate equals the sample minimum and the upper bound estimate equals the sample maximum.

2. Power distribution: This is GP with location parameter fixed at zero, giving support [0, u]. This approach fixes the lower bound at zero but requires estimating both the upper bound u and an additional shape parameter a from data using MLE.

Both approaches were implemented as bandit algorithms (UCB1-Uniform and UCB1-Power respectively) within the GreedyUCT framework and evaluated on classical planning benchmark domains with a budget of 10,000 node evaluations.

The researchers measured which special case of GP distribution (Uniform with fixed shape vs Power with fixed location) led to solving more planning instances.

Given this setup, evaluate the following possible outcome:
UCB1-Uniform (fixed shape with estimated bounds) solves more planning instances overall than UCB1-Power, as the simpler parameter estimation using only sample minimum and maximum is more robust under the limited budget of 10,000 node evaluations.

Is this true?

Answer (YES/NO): YES